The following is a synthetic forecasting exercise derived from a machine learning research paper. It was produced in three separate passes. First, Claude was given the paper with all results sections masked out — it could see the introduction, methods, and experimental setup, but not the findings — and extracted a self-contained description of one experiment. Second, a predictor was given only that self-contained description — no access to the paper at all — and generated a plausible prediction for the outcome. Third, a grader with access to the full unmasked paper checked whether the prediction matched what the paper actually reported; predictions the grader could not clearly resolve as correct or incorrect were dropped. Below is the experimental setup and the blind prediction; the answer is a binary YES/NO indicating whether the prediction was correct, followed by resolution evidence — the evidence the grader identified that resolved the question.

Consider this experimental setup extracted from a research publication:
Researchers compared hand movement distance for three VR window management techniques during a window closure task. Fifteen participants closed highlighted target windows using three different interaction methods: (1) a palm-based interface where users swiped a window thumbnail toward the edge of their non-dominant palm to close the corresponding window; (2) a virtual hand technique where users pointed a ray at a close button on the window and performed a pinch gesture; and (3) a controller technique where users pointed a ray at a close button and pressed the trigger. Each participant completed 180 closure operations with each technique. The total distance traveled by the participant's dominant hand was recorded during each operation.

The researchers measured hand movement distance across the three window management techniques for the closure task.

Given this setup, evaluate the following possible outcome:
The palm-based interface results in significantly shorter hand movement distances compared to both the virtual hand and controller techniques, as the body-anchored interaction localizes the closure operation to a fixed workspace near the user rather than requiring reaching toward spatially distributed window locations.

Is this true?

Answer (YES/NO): NO